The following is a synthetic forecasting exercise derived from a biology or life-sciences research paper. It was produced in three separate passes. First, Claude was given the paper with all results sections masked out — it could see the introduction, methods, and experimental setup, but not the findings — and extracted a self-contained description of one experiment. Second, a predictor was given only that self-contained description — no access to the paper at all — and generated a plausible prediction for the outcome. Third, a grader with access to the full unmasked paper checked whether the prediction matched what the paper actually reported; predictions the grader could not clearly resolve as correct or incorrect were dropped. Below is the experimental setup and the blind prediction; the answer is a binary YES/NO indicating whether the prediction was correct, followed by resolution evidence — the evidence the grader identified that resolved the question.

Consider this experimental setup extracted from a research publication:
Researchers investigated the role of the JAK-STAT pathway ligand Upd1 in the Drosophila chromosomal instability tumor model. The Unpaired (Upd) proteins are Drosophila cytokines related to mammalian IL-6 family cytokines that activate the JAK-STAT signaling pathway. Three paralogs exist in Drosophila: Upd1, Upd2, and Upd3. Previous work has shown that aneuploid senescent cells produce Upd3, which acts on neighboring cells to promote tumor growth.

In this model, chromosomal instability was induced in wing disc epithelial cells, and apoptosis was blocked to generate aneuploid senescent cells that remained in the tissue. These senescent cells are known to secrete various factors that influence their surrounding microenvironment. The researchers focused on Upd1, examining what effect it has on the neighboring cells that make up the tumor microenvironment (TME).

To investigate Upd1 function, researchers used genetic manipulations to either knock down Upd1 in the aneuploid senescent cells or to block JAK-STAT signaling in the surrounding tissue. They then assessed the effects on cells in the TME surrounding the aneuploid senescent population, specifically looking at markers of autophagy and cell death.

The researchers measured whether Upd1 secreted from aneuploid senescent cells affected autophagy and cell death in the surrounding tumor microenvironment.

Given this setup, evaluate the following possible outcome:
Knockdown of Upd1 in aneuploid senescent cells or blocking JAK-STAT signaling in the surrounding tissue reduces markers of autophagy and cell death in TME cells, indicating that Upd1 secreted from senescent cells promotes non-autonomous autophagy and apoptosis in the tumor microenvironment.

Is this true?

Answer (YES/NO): YES